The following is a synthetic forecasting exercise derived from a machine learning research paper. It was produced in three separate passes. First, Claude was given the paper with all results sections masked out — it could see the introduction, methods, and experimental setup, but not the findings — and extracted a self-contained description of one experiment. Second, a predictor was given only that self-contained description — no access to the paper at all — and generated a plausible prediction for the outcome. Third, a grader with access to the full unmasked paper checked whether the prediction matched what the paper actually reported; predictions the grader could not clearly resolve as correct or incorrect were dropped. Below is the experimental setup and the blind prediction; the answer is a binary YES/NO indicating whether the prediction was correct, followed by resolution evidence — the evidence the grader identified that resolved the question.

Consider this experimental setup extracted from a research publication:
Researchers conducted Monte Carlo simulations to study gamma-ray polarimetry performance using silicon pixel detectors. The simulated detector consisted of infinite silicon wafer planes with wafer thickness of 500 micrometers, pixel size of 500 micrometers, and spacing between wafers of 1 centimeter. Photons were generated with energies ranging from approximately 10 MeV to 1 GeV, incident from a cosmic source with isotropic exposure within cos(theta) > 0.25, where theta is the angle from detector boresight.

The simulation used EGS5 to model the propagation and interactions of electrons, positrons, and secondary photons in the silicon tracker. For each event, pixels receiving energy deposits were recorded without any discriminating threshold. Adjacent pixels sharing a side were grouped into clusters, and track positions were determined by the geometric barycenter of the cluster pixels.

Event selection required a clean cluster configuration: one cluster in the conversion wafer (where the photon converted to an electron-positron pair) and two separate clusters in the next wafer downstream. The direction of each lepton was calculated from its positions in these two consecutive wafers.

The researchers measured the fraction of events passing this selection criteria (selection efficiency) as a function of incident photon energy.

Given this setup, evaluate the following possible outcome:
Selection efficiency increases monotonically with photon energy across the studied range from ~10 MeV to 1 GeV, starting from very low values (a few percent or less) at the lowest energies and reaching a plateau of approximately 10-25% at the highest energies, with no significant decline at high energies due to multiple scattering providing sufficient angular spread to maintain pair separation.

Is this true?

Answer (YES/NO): NO